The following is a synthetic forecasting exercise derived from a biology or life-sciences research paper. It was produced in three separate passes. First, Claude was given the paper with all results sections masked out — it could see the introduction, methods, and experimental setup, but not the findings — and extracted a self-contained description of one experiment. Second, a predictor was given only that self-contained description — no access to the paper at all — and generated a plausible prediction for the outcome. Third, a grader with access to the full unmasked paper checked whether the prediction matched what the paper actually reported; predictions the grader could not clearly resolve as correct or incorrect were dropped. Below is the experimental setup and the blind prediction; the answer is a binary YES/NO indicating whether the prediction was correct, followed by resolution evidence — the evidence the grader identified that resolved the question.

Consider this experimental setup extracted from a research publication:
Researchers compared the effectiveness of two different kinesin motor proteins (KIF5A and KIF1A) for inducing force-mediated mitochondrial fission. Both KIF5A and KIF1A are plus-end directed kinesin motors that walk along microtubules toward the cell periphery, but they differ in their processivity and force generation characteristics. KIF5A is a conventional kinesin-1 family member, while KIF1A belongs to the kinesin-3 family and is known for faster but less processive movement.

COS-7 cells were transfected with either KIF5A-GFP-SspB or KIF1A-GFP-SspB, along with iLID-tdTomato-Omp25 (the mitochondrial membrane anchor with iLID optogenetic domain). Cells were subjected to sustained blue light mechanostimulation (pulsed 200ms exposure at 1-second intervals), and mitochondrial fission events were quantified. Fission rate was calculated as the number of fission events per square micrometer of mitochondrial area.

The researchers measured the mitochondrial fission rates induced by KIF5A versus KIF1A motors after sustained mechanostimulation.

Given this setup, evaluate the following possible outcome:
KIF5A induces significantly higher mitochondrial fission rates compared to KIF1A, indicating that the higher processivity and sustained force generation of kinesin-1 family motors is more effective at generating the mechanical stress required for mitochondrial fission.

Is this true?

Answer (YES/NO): NO